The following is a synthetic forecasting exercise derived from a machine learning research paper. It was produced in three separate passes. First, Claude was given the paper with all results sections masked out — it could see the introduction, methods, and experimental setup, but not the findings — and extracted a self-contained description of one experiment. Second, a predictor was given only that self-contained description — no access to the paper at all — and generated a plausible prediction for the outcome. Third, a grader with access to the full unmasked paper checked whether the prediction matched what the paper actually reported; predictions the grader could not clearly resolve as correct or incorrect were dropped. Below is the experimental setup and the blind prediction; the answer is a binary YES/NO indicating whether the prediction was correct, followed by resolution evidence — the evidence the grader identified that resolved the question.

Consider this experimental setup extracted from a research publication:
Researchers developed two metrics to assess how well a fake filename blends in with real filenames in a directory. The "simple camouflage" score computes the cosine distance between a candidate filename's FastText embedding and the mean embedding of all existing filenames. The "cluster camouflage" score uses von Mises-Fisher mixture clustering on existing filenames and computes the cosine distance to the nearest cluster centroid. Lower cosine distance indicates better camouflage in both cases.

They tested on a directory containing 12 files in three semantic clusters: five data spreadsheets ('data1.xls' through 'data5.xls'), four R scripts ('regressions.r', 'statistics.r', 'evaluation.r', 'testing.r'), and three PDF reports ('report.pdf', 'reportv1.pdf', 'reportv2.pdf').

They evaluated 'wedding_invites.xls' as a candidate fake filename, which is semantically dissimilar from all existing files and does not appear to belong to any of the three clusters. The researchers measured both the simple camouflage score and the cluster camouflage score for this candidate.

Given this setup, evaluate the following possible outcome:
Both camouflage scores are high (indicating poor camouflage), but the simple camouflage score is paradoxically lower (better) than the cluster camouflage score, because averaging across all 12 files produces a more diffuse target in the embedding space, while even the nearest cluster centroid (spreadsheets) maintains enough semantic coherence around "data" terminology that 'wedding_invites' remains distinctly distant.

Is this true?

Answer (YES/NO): NO